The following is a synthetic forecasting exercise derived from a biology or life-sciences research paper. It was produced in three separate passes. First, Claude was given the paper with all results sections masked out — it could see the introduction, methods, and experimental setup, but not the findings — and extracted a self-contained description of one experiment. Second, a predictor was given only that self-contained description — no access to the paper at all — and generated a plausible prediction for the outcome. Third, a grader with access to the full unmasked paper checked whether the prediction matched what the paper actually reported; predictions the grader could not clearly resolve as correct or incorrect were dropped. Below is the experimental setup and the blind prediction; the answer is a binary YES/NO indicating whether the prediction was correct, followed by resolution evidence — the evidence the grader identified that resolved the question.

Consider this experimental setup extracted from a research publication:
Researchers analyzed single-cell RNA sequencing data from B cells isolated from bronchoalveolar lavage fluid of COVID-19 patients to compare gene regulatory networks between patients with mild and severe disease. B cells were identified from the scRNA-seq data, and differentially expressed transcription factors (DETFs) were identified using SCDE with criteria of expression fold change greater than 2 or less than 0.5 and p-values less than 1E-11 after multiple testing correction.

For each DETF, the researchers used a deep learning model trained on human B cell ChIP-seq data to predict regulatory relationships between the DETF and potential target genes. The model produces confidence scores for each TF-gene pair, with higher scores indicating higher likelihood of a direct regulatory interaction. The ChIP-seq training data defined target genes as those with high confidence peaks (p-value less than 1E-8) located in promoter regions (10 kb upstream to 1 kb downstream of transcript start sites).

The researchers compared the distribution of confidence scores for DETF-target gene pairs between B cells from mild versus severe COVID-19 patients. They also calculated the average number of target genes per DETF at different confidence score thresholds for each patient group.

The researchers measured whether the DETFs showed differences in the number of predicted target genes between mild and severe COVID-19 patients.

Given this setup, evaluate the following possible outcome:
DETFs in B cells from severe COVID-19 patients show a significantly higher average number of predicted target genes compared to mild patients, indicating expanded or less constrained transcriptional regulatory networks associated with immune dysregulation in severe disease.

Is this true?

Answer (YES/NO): YES